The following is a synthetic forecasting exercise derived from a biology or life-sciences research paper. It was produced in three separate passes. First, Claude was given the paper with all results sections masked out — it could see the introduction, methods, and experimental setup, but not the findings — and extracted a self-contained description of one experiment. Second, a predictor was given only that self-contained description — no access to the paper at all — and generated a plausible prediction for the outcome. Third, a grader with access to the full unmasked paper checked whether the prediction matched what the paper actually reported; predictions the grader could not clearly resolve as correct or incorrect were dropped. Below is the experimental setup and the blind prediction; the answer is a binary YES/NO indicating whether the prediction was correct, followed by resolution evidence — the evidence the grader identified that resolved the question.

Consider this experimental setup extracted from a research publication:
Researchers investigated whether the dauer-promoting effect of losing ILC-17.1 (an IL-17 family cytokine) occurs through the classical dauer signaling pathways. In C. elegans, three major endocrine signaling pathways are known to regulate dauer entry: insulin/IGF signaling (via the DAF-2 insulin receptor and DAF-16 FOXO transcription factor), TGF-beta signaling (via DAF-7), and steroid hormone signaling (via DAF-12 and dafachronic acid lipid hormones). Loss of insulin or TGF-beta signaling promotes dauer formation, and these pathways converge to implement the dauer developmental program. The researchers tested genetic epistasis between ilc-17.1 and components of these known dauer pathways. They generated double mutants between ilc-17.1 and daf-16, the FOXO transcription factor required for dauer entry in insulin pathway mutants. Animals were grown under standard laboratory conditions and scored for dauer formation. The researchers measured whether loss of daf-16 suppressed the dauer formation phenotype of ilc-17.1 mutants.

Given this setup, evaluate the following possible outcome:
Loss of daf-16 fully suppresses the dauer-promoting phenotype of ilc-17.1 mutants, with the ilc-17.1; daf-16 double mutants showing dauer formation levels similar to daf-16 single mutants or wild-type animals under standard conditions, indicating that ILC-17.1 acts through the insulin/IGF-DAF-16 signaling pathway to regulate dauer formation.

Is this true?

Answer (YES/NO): NO